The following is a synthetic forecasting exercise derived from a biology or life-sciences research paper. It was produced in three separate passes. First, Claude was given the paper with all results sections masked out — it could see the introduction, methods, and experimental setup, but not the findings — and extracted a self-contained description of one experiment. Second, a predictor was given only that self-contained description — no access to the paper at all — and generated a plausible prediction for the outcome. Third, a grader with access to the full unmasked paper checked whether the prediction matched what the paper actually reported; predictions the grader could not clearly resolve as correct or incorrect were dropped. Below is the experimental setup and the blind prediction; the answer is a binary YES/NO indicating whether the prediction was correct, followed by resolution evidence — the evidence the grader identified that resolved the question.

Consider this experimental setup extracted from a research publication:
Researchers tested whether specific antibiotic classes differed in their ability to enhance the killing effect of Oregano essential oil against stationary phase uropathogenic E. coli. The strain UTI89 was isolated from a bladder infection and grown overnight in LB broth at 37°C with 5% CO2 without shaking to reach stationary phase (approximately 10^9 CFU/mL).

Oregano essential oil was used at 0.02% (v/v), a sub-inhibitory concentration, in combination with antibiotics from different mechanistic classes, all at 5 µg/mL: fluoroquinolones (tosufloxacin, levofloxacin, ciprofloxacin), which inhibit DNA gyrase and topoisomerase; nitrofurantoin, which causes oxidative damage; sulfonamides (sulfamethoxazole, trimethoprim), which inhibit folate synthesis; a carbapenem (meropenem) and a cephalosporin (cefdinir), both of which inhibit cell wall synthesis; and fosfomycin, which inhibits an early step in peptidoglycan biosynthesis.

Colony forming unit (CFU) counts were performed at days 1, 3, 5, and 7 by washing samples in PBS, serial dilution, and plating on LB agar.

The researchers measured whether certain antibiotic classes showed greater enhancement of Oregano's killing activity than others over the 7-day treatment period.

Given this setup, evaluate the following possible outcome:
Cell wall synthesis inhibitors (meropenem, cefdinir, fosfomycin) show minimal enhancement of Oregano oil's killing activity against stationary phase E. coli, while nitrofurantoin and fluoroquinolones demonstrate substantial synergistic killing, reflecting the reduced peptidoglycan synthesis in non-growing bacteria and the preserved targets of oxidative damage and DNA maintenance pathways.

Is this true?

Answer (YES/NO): NO